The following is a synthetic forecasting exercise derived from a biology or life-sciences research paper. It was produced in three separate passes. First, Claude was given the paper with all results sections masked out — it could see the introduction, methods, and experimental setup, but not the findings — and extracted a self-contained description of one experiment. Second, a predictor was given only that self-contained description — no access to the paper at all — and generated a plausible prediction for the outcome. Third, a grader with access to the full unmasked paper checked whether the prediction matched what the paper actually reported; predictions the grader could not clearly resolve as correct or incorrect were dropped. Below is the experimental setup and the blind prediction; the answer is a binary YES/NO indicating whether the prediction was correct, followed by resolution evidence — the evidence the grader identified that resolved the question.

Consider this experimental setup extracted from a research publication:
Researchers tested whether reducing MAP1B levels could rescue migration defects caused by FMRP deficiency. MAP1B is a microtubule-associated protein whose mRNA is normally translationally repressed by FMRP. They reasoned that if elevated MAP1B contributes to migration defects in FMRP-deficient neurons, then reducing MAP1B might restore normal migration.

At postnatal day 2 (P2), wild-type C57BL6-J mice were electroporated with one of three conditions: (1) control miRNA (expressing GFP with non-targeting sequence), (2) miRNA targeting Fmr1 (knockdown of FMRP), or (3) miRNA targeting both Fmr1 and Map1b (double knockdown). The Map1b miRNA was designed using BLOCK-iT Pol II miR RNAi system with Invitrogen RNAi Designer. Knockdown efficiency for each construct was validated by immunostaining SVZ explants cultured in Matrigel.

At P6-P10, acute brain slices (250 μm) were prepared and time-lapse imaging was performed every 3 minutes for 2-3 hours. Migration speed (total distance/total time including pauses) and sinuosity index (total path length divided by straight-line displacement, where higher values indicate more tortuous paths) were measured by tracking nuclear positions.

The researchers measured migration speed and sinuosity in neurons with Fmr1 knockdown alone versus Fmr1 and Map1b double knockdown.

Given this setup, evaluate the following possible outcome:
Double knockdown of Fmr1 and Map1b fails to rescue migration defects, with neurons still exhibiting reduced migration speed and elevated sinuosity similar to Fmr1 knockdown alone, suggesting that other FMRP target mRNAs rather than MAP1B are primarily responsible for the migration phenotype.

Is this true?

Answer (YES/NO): NO